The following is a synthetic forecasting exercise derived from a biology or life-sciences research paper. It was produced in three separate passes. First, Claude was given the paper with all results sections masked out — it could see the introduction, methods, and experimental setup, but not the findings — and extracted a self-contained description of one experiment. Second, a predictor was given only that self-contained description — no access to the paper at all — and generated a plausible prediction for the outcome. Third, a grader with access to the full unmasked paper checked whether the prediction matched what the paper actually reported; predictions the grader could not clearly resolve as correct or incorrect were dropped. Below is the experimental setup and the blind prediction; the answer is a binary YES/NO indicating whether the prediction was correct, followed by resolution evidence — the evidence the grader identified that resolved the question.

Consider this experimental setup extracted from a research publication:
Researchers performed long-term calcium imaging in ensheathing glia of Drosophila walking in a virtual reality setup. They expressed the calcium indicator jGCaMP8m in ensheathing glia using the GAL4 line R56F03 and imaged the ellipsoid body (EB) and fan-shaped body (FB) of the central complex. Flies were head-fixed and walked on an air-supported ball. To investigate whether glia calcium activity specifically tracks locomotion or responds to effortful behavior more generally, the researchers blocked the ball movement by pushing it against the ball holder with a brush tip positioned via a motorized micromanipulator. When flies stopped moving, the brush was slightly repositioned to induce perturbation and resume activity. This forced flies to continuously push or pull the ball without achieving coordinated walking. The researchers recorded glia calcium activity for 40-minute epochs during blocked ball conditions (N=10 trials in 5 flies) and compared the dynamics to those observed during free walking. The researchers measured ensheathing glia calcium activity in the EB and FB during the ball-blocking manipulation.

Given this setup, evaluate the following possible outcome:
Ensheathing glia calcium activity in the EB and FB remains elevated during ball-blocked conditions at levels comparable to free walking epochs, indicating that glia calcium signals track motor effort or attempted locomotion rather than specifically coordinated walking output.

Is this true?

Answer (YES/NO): YES